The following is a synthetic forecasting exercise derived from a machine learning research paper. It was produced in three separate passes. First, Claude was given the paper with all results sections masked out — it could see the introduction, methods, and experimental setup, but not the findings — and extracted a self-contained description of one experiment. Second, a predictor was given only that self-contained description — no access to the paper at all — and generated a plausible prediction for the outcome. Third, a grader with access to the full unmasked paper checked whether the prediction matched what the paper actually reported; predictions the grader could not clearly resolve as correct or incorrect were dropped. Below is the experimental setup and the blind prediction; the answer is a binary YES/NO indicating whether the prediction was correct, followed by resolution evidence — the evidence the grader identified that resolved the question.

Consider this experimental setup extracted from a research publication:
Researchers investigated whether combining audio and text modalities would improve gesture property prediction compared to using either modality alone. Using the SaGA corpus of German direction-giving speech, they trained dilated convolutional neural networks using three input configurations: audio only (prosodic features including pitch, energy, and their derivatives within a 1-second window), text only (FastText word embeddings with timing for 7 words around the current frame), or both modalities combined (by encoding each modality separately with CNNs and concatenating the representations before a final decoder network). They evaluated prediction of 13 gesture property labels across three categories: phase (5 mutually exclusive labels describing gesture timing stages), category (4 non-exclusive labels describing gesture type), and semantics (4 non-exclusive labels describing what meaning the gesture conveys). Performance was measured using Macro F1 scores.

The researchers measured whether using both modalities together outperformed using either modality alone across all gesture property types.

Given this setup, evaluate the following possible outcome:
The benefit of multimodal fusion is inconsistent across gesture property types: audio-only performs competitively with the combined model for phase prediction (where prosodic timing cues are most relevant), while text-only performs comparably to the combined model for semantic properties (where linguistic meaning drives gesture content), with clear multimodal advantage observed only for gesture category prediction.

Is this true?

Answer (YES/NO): NO